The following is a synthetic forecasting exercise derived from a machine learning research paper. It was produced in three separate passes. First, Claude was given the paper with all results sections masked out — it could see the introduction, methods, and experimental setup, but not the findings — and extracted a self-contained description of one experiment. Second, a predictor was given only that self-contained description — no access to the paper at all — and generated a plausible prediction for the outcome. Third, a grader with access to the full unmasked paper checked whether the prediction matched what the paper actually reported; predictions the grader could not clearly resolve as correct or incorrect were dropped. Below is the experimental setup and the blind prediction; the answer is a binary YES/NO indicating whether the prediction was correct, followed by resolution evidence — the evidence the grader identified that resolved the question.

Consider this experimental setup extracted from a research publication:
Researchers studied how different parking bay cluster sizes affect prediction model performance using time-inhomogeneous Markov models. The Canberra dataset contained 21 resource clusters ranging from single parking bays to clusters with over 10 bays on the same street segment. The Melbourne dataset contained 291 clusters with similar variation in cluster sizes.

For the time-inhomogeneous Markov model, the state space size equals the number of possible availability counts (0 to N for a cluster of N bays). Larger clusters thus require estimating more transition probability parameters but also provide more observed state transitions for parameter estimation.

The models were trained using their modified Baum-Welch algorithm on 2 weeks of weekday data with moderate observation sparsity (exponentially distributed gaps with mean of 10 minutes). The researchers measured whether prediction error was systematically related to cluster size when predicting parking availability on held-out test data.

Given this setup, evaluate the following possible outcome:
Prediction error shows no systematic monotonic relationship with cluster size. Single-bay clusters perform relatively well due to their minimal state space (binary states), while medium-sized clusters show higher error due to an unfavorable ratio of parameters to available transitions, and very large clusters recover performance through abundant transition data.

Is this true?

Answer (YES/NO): NO